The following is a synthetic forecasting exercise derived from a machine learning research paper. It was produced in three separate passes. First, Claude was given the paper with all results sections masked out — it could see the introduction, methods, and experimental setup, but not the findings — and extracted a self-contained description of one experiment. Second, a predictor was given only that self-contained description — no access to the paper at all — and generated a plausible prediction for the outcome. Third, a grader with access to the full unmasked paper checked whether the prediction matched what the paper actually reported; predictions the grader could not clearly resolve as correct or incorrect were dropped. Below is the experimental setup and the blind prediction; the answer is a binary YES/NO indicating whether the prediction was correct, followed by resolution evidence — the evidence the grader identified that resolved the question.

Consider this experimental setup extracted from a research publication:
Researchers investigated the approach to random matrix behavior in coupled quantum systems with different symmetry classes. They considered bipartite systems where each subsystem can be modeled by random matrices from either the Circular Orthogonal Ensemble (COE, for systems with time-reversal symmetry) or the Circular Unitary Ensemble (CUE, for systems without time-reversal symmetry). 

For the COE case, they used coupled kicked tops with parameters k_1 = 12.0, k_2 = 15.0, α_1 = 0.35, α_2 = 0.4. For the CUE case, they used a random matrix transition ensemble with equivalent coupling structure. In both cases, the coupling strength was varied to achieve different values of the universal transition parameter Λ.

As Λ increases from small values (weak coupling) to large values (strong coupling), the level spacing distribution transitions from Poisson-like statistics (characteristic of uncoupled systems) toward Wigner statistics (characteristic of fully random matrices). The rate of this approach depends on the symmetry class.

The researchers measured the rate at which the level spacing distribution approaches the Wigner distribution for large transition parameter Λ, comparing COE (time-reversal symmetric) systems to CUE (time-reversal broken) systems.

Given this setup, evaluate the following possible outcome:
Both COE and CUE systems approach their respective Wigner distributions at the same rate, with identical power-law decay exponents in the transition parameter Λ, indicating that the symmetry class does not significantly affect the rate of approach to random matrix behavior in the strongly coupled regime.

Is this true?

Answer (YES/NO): NO